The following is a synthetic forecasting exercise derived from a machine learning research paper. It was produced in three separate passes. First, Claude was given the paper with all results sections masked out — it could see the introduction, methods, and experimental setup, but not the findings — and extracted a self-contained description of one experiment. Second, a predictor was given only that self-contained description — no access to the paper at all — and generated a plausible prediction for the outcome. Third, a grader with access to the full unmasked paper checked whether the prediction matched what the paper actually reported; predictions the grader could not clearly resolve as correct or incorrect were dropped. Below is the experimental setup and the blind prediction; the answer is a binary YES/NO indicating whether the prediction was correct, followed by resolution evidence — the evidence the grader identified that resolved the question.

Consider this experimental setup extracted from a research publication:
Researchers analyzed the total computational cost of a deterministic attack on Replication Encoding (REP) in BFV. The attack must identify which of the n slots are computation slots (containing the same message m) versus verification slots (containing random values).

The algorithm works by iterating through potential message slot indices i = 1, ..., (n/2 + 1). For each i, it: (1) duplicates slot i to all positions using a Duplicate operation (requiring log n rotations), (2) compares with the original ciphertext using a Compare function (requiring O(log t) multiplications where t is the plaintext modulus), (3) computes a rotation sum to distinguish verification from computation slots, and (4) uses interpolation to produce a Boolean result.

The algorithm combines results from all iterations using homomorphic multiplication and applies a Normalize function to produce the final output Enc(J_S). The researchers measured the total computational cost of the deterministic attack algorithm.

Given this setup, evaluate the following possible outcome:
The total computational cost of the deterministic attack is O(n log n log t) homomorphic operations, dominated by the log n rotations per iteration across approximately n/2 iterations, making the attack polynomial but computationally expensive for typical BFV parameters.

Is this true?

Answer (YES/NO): NO